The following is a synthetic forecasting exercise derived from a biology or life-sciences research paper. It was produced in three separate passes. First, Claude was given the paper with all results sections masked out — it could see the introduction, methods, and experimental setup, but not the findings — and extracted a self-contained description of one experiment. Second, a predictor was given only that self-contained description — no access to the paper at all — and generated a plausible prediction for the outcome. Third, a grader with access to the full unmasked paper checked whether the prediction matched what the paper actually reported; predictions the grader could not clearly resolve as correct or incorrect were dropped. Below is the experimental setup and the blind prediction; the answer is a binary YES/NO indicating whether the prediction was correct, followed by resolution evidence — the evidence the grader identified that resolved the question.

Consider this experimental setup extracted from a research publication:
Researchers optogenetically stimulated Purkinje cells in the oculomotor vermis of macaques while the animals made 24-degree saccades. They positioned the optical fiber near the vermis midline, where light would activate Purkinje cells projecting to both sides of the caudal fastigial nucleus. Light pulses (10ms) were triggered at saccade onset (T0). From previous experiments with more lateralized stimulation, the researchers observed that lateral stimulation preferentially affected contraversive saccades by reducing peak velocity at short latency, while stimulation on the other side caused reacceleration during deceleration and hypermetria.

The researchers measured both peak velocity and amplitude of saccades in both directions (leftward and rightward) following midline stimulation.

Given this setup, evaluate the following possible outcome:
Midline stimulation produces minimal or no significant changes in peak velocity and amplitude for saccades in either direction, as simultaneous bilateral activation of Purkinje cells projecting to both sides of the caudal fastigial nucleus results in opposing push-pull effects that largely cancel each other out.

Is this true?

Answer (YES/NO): NO